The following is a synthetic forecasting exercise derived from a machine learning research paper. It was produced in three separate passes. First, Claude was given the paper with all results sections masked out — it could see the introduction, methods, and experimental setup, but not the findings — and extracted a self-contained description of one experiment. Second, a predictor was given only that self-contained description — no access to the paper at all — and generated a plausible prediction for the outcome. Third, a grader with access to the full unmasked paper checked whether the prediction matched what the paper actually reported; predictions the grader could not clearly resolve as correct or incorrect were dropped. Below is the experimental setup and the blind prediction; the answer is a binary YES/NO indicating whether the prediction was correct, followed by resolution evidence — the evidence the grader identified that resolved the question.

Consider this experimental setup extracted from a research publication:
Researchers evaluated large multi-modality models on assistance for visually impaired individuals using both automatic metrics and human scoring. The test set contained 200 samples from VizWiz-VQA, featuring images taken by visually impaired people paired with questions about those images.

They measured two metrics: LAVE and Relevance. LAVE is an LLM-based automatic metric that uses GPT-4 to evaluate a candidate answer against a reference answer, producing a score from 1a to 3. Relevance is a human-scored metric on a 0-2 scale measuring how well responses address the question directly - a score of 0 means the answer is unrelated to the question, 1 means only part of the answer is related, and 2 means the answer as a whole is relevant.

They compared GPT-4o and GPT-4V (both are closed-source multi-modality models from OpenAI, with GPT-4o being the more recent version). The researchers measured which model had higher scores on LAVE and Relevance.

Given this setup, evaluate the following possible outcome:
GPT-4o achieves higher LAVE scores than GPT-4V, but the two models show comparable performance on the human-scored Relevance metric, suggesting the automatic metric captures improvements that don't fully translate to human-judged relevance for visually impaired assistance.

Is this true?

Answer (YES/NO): YES